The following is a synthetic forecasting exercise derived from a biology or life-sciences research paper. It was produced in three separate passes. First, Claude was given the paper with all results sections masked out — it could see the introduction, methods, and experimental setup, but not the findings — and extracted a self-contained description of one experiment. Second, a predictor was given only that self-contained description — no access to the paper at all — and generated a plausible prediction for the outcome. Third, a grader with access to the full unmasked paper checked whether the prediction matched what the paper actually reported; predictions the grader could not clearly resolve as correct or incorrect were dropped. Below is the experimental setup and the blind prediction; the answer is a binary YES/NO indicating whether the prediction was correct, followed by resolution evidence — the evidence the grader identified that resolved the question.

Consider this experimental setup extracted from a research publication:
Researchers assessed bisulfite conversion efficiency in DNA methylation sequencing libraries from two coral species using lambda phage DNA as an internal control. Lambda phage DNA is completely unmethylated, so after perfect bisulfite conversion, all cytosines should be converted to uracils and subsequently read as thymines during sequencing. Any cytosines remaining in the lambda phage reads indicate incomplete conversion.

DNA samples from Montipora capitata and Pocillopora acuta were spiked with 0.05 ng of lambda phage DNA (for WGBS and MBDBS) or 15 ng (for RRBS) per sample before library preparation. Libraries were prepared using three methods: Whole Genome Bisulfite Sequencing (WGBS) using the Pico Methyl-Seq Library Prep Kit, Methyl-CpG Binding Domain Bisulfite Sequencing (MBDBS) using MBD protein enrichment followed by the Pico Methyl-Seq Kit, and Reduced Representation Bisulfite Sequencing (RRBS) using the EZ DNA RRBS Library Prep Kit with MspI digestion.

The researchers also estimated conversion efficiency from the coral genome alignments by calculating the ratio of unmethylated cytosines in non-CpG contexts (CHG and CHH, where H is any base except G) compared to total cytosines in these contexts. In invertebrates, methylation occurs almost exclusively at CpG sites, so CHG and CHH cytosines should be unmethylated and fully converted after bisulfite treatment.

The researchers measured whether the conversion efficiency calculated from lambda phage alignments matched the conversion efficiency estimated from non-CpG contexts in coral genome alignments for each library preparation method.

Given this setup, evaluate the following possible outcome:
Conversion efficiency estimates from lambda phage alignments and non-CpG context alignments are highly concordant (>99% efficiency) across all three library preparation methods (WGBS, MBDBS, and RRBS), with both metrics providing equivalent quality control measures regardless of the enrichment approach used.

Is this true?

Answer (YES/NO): NO